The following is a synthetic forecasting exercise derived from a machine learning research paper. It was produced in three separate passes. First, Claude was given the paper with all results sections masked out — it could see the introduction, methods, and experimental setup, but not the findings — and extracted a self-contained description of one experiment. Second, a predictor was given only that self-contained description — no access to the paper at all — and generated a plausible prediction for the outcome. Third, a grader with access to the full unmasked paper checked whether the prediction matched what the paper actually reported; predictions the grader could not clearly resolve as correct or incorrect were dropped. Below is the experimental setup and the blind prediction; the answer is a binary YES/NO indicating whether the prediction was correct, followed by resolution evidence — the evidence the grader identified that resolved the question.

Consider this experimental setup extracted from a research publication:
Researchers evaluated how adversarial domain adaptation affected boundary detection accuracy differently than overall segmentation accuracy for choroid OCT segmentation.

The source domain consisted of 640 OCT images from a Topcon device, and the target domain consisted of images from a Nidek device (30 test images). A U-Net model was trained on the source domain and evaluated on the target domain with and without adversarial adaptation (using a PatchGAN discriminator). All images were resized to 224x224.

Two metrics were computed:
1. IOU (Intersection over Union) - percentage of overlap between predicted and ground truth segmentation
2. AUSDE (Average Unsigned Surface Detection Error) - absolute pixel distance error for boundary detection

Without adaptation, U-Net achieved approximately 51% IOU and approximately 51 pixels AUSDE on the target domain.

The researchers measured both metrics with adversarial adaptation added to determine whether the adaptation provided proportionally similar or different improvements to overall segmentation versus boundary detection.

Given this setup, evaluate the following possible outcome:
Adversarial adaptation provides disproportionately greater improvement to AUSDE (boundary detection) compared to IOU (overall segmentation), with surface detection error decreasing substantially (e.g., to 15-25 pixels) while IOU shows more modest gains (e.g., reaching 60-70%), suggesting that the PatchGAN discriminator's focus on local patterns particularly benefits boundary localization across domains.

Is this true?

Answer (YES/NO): YES